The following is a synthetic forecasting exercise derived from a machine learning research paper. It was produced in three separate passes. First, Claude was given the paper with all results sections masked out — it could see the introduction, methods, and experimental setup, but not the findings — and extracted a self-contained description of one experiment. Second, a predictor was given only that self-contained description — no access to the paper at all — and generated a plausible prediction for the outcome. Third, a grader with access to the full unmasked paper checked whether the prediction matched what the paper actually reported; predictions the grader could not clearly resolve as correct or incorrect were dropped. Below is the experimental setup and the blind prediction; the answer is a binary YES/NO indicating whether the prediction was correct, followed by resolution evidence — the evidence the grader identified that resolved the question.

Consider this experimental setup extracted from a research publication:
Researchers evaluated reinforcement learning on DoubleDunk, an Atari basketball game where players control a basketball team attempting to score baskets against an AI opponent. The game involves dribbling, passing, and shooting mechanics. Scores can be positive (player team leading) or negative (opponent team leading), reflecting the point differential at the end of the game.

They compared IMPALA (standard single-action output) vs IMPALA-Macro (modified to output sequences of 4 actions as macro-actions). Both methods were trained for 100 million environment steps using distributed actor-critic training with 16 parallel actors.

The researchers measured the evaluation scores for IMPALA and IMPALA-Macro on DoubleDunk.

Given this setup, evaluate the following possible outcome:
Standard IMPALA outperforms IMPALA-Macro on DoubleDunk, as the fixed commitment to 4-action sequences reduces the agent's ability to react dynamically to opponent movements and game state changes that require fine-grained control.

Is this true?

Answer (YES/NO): YES